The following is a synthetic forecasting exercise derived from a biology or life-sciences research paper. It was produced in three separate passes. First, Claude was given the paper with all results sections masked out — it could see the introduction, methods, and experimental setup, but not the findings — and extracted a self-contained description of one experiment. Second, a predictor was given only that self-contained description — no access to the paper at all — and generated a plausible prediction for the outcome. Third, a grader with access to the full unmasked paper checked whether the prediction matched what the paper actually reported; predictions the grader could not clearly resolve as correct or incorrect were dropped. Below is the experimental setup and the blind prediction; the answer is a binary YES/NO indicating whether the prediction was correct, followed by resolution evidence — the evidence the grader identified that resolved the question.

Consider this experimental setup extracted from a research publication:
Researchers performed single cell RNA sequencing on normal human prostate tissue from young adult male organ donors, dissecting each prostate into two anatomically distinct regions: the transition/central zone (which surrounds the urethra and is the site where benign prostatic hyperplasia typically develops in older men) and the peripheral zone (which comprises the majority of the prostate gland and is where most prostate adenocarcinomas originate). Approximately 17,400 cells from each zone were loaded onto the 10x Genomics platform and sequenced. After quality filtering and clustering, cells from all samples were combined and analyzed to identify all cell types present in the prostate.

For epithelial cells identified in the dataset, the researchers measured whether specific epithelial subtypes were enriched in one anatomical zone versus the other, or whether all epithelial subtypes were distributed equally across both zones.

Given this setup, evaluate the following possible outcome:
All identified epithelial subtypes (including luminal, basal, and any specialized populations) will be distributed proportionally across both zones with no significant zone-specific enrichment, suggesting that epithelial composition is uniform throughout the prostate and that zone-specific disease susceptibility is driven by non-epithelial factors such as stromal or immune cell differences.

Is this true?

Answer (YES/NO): NO